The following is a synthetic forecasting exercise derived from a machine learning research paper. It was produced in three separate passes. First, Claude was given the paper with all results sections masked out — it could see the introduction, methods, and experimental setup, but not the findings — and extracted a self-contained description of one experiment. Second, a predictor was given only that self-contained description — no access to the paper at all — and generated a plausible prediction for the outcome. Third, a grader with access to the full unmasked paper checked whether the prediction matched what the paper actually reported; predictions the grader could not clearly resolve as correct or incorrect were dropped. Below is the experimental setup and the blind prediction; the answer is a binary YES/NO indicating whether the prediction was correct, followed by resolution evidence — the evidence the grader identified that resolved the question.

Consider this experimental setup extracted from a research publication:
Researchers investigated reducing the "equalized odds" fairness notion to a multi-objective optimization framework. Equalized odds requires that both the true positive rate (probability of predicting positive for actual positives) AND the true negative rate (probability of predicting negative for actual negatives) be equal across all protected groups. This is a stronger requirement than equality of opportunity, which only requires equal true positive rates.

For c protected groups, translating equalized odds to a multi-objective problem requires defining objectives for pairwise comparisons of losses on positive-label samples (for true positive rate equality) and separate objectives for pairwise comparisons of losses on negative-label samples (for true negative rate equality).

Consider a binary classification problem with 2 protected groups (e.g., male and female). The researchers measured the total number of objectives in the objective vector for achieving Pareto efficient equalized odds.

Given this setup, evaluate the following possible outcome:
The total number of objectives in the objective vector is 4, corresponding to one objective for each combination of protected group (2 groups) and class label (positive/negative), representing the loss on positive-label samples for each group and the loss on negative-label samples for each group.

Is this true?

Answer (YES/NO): NO